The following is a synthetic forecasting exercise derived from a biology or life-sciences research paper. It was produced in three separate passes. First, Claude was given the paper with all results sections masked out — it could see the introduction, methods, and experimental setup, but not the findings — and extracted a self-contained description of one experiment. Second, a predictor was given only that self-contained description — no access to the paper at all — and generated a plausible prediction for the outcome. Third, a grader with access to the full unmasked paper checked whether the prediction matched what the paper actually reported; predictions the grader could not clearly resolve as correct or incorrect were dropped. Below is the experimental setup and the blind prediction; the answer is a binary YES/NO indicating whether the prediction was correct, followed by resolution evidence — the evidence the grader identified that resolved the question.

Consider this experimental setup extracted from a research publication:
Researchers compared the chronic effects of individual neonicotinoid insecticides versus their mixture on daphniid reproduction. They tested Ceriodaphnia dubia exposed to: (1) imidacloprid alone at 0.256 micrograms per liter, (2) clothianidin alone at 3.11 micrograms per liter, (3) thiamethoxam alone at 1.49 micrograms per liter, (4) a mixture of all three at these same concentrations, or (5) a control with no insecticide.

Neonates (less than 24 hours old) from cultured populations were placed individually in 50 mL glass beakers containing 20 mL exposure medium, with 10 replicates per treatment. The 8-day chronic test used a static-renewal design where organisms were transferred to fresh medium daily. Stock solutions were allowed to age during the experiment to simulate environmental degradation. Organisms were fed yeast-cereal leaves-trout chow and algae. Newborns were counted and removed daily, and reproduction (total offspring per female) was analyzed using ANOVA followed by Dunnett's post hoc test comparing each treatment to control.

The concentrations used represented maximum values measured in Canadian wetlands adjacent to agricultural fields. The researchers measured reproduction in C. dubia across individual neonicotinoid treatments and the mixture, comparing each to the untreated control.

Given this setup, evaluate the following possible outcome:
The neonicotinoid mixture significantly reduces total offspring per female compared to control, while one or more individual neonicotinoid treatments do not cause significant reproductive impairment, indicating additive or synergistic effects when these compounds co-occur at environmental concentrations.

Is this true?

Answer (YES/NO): YES